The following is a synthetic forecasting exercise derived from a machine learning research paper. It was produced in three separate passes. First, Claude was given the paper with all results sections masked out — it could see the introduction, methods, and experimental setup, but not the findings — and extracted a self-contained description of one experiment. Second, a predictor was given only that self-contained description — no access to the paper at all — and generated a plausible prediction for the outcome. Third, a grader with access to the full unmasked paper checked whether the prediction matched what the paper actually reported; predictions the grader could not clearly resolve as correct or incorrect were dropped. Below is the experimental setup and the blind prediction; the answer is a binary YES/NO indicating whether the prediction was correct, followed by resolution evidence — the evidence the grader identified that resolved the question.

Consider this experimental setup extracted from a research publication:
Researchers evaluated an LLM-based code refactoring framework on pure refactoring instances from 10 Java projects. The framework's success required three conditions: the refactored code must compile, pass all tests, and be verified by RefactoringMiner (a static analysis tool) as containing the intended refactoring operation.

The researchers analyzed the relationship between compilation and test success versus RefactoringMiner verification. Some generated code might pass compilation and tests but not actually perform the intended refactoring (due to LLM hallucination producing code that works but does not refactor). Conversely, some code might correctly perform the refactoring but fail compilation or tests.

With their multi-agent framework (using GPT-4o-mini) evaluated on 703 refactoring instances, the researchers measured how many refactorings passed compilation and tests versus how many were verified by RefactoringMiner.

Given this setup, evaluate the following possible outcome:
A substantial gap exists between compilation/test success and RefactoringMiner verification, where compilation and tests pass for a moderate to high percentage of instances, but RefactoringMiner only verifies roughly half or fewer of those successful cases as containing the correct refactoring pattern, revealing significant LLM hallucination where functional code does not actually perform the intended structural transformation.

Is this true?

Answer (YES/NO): NO